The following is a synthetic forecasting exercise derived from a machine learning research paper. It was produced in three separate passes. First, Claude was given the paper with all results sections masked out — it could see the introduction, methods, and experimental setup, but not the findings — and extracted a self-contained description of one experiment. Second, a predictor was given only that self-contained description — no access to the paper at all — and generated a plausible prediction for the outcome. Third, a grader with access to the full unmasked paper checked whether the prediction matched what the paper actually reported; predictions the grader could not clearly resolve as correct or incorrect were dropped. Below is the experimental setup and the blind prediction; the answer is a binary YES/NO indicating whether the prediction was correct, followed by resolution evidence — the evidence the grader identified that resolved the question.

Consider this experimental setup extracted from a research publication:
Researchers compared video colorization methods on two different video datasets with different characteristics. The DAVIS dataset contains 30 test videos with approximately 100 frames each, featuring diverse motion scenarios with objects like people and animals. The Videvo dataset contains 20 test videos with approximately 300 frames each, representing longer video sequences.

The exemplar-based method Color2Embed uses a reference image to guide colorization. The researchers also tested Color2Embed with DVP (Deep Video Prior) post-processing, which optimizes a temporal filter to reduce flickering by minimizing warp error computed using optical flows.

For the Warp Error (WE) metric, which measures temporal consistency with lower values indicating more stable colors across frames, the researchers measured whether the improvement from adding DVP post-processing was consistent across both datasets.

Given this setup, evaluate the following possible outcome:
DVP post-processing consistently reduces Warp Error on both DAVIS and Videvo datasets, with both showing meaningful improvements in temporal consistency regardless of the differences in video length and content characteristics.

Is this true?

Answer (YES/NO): NO